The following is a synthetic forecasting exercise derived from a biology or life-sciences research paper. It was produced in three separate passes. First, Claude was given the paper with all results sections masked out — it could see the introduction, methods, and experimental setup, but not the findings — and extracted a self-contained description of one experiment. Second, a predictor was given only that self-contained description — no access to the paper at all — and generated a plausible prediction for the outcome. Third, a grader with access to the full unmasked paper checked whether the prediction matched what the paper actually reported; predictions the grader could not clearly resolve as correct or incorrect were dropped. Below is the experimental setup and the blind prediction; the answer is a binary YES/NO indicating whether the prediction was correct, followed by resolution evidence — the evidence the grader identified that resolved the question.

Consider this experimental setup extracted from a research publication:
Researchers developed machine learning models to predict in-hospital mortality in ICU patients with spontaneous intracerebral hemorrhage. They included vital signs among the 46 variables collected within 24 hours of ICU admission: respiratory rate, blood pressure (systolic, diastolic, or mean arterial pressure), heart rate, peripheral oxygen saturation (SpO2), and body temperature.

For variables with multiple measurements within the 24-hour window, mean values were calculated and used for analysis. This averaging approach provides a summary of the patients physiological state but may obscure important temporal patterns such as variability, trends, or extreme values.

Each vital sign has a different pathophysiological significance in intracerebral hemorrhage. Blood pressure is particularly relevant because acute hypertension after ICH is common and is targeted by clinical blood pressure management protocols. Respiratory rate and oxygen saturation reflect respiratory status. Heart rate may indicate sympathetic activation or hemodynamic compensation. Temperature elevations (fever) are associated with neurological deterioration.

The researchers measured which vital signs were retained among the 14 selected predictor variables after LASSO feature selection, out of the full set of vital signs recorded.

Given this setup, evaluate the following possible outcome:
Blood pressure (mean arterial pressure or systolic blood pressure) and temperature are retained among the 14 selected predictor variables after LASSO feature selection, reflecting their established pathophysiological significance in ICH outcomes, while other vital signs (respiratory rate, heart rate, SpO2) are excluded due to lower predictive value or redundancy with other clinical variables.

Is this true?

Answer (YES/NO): NO